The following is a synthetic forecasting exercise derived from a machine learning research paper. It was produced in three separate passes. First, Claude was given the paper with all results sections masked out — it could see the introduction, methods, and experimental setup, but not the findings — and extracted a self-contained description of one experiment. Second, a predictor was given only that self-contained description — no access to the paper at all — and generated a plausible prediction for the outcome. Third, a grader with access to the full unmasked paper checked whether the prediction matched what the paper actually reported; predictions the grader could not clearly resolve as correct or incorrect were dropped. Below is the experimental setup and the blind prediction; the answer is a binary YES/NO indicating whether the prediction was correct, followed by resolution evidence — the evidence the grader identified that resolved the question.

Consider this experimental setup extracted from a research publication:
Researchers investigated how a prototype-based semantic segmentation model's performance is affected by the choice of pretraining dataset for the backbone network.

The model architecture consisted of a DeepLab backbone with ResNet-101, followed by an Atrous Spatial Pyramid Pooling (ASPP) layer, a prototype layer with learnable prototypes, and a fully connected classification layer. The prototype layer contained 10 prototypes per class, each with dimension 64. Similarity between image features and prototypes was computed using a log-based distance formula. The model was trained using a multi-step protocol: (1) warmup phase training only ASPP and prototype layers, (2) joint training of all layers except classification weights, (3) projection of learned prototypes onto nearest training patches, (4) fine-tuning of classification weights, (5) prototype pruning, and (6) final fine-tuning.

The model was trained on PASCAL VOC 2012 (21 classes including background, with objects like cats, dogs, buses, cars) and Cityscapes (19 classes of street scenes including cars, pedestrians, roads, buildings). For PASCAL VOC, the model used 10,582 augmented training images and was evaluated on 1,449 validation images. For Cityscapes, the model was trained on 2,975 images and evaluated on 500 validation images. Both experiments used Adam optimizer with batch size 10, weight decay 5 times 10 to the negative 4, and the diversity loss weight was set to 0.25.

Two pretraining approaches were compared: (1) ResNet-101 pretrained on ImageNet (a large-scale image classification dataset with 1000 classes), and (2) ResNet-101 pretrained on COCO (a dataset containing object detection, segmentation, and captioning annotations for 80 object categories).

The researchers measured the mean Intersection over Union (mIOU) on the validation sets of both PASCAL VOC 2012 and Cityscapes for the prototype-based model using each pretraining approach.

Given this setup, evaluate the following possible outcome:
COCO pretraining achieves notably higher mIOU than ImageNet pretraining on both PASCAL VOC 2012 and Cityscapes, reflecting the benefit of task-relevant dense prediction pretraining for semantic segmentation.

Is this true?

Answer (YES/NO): NO